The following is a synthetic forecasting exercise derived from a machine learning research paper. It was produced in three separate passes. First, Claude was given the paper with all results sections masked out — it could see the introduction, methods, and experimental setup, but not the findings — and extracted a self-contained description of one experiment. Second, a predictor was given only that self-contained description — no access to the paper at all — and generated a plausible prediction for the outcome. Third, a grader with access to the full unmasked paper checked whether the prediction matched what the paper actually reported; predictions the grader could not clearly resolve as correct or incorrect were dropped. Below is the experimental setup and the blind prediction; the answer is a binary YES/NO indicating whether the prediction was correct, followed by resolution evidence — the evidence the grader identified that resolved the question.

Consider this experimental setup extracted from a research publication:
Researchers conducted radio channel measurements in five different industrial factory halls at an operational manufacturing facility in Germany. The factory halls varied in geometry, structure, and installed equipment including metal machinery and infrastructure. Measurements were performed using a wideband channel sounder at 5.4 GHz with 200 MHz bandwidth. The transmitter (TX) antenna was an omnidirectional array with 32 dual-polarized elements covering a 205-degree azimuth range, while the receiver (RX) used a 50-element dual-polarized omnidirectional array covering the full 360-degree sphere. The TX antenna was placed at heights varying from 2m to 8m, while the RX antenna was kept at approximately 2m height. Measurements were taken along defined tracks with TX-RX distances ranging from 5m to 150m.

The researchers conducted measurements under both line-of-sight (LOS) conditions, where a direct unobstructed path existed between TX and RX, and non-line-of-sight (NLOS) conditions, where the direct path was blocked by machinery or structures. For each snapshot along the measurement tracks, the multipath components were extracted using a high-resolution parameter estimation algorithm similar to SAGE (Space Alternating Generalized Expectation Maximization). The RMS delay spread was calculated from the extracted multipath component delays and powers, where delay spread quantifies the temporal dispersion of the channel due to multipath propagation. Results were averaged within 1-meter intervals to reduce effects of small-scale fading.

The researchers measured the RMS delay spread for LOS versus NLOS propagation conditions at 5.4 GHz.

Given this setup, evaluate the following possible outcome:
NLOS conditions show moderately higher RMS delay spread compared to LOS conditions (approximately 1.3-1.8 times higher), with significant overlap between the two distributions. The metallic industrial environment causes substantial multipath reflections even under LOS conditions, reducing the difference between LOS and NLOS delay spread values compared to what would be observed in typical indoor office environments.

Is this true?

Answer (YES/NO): NO